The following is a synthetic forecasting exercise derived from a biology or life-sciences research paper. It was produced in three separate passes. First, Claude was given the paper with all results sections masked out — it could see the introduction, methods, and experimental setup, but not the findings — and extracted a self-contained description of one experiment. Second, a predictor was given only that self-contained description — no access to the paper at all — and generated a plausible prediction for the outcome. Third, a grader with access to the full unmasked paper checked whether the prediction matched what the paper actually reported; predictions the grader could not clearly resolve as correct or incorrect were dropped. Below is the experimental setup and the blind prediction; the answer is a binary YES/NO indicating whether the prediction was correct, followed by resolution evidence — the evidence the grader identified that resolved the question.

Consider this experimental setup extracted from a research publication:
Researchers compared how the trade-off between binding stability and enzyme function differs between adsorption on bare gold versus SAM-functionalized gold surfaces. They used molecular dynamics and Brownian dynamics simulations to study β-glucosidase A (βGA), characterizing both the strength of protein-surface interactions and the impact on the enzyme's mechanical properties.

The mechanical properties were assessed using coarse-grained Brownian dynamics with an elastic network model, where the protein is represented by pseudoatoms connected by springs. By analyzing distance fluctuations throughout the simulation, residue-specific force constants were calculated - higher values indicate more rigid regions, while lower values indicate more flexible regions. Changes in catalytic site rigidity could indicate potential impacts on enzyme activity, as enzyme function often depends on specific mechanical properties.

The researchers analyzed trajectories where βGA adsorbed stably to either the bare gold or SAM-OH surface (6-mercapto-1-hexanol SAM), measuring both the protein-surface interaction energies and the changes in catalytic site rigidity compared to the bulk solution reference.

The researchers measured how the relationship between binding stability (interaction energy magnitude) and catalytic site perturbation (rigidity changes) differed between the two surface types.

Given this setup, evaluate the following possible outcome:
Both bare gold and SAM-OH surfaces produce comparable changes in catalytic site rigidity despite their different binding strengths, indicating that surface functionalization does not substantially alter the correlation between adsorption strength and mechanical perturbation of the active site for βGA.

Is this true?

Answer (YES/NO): NO